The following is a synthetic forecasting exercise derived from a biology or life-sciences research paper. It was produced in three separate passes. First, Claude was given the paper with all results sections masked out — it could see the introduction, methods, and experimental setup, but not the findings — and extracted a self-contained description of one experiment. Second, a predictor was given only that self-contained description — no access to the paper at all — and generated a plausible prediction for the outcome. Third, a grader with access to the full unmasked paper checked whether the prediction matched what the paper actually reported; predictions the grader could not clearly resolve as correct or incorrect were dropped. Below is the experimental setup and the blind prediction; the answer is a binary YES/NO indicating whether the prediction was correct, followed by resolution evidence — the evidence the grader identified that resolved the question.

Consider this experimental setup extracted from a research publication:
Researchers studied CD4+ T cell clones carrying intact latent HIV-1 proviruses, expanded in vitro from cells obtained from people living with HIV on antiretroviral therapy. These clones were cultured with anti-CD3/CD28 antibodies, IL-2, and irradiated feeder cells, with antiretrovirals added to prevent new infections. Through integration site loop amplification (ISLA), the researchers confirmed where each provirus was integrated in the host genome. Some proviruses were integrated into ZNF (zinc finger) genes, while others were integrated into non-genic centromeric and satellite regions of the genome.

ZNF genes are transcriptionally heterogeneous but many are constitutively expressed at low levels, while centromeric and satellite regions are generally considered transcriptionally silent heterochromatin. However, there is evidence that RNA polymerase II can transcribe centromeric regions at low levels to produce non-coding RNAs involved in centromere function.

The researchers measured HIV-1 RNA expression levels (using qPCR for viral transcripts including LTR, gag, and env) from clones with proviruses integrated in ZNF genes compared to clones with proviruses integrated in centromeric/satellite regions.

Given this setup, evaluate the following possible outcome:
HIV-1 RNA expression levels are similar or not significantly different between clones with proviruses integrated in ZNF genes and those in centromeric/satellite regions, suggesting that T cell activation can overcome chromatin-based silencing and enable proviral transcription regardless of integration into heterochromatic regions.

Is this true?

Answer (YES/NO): NO